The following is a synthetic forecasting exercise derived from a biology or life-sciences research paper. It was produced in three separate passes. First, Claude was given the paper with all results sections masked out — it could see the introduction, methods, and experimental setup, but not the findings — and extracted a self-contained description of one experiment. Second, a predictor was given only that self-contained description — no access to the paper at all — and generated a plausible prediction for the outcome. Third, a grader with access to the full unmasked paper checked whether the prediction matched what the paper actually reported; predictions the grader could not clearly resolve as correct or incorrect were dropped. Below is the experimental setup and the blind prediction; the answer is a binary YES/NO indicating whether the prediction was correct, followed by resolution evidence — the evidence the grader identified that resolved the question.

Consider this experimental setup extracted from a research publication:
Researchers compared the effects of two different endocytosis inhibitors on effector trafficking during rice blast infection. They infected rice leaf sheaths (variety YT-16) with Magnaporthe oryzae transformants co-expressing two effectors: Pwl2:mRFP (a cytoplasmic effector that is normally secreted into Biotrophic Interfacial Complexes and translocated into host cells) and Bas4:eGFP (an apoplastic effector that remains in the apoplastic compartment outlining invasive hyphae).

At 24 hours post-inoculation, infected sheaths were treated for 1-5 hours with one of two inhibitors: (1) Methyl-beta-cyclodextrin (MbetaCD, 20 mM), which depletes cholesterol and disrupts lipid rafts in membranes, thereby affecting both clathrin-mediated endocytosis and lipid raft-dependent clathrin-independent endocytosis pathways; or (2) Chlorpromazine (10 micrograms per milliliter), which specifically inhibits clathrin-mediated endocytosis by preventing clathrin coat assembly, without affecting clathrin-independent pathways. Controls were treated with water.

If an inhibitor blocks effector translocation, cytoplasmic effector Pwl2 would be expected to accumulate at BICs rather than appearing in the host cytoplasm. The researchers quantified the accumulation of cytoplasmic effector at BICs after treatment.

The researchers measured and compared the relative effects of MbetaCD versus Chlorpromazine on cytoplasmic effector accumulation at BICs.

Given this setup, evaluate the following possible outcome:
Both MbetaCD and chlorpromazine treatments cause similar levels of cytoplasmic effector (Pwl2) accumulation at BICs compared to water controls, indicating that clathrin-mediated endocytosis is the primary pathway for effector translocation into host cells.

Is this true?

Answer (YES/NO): NO